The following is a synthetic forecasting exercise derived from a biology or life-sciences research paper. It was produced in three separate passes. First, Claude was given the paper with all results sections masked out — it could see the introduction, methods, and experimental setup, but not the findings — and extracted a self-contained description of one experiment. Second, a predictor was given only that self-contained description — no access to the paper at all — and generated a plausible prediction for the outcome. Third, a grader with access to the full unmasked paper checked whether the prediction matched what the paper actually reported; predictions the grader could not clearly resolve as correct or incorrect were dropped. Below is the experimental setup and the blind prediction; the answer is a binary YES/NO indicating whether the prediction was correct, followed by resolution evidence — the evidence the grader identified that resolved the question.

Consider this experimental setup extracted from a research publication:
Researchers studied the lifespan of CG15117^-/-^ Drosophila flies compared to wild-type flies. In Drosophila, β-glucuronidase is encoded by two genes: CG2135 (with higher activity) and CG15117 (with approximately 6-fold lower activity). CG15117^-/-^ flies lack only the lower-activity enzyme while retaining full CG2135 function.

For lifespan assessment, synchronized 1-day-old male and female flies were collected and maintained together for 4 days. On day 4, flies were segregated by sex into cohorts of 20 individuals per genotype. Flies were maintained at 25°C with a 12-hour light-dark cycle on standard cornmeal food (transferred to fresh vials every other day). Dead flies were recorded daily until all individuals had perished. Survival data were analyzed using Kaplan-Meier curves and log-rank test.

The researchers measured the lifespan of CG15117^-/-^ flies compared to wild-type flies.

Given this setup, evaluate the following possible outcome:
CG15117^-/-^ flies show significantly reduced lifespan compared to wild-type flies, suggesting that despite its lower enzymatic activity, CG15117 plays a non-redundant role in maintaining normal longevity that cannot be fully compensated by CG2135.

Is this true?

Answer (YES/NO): NO